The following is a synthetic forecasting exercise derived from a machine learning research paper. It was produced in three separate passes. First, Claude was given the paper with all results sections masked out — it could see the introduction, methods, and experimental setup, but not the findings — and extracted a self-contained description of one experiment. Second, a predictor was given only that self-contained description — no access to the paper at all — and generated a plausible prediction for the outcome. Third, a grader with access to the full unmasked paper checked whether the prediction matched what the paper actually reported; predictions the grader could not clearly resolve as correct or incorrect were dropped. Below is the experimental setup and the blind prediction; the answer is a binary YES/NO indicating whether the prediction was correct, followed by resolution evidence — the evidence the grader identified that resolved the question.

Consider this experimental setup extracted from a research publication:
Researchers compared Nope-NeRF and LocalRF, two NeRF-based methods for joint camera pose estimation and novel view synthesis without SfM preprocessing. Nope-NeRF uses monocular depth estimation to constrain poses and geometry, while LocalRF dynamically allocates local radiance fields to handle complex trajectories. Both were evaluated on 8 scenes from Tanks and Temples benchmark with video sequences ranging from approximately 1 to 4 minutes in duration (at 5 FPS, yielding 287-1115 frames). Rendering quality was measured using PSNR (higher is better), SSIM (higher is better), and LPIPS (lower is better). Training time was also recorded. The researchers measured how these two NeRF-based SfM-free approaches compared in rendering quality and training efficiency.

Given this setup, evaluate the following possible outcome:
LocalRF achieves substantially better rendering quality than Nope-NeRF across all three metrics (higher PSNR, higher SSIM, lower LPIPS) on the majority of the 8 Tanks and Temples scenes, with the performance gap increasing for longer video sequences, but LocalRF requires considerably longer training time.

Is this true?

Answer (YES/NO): NO